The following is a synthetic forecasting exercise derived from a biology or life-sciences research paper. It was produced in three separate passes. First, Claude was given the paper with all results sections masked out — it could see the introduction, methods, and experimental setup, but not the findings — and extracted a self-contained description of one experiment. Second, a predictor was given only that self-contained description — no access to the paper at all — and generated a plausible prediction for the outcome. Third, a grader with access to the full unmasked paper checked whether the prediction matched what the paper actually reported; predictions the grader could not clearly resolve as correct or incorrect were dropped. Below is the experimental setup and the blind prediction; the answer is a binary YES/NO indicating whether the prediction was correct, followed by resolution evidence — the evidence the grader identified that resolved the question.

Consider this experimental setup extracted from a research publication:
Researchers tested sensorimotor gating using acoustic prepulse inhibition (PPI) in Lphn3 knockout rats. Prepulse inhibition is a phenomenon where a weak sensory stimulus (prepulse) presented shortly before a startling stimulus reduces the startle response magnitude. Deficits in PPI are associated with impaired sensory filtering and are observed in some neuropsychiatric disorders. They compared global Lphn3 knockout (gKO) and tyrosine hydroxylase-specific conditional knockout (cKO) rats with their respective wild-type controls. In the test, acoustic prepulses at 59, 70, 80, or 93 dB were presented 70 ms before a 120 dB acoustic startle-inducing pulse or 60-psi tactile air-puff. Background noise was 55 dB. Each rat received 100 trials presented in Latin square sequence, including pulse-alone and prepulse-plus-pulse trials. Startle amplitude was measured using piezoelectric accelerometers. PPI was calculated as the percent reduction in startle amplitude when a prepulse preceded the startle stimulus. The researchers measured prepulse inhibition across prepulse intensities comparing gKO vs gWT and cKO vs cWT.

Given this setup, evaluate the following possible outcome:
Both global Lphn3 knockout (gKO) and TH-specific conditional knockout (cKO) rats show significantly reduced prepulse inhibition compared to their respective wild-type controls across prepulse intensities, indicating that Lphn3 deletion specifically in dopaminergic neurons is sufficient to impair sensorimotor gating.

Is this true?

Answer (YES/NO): NO